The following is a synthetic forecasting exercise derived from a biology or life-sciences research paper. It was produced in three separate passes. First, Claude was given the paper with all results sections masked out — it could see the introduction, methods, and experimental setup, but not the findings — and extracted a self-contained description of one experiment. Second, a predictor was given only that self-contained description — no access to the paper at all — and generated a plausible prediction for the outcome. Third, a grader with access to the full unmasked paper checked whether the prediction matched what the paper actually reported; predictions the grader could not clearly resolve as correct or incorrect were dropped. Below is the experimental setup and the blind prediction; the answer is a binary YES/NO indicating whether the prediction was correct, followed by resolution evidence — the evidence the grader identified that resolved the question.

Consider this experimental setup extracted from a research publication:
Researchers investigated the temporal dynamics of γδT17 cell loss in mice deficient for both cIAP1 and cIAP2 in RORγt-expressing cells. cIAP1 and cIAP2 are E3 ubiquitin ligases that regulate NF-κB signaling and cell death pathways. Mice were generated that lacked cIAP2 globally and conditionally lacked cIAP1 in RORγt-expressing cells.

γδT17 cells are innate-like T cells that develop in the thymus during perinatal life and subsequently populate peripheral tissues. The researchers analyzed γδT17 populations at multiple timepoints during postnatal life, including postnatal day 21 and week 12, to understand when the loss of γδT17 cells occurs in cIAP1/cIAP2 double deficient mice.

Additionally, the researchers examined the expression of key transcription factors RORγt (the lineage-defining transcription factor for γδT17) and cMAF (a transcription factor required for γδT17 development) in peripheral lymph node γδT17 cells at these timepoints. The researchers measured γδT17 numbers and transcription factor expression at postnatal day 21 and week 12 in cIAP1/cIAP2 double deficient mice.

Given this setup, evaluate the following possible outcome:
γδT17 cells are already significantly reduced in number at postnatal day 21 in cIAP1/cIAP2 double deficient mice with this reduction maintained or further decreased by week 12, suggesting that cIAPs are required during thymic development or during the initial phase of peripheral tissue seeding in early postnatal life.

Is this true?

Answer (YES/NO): NO